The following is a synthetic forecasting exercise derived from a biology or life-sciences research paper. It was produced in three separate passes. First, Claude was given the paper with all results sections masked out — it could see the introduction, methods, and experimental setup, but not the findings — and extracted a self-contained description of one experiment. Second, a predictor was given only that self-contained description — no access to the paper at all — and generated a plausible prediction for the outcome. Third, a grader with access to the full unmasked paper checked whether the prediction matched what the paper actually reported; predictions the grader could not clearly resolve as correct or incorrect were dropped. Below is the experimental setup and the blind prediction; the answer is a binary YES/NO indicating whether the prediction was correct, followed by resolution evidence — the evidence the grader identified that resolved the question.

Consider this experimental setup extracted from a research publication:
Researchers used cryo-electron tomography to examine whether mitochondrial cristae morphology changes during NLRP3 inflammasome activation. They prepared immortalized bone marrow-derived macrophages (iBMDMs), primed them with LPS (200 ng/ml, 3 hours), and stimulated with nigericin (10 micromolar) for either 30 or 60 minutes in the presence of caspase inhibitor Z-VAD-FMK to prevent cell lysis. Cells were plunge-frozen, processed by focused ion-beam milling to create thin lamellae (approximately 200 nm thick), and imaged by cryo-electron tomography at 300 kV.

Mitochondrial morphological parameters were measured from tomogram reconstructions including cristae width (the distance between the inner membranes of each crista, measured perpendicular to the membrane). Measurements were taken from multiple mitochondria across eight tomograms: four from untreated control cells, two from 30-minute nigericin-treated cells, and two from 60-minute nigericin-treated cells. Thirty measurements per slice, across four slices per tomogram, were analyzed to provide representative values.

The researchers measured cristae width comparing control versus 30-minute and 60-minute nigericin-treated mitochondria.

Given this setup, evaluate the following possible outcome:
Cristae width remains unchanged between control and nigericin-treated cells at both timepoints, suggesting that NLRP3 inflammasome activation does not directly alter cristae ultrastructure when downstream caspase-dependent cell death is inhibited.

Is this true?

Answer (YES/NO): NO